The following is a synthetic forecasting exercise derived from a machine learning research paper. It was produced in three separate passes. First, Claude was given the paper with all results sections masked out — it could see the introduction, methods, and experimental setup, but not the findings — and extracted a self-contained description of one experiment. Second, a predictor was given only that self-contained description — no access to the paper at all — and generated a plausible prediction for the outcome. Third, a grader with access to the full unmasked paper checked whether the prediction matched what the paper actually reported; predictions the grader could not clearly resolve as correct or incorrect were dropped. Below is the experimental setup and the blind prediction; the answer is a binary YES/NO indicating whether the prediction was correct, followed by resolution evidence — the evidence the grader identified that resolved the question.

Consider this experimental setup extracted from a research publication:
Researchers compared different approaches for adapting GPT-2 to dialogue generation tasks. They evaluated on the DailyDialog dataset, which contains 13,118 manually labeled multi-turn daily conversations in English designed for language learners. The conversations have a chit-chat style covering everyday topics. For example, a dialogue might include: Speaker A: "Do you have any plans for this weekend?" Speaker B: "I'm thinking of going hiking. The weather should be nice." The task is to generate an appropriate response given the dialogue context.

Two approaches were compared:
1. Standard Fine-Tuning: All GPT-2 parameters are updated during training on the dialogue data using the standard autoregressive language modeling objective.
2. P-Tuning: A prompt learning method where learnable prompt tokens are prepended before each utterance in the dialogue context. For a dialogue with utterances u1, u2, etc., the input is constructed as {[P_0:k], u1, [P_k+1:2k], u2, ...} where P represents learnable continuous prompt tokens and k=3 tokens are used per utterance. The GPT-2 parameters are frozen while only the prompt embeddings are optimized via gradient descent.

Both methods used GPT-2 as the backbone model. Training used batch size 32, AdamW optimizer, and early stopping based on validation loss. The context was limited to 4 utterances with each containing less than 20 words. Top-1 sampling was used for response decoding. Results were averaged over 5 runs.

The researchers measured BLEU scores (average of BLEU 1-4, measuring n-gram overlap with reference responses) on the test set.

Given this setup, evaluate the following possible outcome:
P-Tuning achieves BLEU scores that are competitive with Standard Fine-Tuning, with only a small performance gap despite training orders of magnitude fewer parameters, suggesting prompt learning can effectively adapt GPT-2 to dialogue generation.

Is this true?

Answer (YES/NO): NO